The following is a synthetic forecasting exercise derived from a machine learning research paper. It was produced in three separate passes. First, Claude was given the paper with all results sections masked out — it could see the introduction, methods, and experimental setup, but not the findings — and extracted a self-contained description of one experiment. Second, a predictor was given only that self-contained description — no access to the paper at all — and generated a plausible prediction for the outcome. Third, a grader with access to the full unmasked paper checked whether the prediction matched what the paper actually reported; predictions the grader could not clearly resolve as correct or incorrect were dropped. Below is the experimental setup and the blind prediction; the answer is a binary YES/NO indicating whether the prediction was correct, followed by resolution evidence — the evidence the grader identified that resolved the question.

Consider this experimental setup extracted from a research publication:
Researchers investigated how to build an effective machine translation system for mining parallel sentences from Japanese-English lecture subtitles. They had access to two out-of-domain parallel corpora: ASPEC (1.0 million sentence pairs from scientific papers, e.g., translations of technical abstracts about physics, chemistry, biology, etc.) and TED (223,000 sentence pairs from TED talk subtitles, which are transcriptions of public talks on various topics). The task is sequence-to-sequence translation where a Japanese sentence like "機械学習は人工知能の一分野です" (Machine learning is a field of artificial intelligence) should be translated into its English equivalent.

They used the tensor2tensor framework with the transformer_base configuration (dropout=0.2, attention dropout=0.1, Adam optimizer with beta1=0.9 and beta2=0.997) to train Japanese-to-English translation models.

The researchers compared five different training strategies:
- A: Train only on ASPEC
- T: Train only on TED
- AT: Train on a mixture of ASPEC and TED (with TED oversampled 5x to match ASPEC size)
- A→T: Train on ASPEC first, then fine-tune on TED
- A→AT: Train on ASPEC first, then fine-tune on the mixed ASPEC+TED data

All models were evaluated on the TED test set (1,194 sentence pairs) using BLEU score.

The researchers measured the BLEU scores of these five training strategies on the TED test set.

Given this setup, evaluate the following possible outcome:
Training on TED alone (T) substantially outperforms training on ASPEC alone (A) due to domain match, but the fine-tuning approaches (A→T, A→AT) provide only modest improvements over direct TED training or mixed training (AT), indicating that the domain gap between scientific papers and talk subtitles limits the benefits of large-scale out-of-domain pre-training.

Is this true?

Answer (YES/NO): NO